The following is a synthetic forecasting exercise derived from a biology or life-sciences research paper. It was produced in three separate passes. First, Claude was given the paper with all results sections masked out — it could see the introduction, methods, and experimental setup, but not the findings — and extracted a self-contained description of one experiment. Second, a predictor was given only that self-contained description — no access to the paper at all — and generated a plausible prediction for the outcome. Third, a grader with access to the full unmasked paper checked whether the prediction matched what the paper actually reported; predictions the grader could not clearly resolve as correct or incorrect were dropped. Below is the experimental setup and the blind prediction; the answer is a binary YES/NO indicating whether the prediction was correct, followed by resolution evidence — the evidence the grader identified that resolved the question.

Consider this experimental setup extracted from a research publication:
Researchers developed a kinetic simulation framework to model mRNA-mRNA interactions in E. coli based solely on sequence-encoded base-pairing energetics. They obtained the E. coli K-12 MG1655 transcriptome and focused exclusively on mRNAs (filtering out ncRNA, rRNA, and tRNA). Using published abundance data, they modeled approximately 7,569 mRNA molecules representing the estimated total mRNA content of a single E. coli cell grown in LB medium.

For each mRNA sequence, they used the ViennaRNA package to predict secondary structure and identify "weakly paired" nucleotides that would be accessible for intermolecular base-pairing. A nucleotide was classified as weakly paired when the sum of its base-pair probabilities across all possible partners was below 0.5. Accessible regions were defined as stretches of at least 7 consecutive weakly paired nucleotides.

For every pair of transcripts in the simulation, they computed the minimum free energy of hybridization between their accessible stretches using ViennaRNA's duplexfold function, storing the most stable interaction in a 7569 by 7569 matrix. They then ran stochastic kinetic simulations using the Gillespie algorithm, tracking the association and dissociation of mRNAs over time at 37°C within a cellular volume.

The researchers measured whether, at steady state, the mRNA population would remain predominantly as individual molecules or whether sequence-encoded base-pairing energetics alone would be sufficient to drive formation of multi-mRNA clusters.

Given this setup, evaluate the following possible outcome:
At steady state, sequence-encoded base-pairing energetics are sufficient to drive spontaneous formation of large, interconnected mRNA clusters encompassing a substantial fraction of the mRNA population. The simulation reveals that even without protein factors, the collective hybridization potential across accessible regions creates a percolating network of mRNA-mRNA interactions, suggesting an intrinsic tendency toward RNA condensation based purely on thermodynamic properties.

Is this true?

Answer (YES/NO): YES